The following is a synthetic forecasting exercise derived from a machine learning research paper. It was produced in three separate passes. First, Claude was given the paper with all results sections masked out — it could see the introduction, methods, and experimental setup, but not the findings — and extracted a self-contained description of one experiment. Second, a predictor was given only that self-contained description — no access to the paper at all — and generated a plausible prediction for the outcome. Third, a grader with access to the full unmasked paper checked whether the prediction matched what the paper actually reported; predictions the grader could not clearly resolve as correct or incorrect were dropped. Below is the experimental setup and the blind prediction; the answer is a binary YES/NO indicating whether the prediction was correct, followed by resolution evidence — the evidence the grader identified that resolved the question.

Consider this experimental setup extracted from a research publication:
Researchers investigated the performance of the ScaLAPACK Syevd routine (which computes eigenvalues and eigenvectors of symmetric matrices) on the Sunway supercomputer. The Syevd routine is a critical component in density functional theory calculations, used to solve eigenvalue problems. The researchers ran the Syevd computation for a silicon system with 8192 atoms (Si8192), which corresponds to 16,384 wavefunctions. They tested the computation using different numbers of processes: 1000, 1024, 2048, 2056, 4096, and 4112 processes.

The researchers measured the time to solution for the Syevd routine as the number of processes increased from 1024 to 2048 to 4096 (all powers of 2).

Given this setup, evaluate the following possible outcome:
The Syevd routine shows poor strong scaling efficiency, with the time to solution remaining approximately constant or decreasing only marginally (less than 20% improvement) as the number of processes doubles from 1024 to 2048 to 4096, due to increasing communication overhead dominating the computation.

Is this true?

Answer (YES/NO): NO